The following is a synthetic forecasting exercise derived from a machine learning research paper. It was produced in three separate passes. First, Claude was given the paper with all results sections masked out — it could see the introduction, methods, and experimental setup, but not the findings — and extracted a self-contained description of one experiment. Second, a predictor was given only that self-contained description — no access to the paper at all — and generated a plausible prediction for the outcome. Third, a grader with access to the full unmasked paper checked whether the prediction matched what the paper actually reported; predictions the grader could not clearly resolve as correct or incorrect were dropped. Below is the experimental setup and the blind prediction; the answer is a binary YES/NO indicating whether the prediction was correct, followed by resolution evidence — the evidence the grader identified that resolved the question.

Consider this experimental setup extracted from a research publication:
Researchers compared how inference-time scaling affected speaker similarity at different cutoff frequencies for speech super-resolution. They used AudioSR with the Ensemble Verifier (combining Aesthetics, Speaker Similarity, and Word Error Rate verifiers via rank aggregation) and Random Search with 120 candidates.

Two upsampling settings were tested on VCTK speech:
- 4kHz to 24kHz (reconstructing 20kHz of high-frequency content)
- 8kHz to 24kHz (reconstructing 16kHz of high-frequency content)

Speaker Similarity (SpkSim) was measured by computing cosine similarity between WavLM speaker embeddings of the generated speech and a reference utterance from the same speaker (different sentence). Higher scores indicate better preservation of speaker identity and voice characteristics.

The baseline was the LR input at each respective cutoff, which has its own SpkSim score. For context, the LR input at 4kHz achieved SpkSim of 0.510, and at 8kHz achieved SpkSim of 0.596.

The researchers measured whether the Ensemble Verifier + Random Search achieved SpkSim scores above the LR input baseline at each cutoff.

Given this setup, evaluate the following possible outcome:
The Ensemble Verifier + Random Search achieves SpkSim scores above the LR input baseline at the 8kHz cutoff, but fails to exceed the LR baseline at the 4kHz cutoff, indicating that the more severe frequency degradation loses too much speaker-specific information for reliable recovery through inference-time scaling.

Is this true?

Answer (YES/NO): NO